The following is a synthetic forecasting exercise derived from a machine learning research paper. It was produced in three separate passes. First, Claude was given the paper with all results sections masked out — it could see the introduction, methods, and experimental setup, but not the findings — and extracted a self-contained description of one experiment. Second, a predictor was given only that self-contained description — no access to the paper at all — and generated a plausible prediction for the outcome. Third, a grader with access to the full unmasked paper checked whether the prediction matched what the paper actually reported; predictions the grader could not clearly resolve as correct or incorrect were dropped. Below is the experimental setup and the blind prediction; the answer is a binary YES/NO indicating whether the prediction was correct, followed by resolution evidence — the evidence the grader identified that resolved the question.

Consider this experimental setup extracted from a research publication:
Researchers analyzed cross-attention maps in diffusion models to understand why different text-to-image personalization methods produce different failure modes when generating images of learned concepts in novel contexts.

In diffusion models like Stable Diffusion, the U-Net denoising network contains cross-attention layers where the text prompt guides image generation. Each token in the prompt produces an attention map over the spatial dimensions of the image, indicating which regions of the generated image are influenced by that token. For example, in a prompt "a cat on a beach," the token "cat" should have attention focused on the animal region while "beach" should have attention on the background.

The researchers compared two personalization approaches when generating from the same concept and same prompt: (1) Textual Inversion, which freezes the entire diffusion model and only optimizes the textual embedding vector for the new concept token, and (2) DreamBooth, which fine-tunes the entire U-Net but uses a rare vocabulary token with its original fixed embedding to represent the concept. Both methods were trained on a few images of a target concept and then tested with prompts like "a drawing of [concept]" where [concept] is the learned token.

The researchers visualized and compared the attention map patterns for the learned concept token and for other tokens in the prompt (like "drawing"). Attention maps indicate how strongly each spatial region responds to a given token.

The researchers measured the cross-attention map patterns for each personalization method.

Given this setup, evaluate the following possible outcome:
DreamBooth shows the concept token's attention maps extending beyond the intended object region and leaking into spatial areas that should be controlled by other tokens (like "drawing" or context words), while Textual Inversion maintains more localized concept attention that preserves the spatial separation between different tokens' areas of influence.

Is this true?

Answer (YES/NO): NO